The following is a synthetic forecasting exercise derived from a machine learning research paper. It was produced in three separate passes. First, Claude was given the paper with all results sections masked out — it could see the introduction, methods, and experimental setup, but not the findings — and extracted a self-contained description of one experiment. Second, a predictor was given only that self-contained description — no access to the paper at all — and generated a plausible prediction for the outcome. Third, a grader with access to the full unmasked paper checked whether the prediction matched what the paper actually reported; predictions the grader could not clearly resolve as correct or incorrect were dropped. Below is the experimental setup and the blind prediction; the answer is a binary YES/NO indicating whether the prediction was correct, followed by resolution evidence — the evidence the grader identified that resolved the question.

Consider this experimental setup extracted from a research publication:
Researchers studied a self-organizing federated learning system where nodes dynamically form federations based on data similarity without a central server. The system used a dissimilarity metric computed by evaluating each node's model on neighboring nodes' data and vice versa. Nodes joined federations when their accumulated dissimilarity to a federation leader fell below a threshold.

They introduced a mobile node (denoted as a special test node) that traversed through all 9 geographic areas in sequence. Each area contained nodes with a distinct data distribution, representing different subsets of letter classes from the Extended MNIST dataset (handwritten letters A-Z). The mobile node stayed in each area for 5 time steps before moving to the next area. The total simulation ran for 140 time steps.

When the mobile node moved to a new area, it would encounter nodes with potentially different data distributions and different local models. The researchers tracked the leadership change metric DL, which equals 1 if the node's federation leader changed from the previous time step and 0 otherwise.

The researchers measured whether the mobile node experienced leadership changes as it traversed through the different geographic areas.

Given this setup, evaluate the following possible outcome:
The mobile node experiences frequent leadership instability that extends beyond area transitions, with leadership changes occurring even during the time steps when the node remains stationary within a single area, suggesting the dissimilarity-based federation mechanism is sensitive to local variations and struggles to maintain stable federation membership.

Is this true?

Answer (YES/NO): NO